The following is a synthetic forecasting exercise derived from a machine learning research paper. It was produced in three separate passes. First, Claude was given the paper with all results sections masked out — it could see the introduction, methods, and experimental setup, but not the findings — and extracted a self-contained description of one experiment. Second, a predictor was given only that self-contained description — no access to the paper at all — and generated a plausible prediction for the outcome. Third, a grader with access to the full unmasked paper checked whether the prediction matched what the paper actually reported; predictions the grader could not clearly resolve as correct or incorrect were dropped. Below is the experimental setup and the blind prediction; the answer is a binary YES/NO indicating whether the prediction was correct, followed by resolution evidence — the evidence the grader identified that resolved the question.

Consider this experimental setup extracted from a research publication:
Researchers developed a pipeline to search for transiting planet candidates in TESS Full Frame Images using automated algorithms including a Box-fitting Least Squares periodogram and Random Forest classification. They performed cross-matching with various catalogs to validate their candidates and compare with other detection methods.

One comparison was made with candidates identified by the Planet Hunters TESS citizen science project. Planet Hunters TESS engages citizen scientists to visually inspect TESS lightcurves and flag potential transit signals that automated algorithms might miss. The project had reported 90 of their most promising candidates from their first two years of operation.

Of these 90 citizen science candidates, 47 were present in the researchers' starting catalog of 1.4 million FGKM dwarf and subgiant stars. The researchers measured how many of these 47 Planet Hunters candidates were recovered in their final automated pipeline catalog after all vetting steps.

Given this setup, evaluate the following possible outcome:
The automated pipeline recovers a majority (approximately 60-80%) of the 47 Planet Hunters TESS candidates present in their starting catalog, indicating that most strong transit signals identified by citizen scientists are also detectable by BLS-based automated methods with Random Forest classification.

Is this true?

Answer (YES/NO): NO